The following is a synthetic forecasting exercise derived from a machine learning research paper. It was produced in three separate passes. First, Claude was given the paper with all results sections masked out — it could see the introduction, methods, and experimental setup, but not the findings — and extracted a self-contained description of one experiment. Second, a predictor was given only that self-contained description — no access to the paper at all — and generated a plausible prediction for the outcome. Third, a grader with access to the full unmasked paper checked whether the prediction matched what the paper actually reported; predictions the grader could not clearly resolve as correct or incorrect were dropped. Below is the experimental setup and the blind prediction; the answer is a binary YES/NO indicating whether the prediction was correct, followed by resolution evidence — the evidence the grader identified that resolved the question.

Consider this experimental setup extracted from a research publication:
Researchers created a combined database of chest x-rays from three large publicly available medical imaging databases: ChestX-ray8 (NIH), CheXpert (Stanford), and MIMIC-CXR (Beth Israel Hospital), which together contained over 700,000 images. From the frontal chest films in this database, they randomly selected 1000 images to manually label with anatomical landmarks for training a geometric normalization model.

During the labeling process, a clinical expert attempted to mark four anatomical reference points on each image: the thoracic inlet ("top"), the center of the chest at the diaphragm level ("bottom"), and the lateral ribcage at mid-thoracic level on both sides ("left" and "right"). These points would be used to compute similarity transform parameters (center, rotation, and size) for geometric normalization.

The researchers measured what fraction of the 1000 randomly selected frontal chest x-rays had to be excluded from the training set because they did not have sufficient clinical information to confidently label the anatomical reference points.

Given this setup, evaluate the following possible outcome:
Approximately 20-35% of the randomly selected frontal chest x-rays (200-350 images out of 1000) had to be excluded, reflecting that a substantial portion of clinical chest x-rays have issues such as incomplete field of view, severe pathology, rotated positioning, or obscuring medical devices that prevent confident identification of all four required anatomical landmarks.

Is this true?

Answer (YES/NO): NO